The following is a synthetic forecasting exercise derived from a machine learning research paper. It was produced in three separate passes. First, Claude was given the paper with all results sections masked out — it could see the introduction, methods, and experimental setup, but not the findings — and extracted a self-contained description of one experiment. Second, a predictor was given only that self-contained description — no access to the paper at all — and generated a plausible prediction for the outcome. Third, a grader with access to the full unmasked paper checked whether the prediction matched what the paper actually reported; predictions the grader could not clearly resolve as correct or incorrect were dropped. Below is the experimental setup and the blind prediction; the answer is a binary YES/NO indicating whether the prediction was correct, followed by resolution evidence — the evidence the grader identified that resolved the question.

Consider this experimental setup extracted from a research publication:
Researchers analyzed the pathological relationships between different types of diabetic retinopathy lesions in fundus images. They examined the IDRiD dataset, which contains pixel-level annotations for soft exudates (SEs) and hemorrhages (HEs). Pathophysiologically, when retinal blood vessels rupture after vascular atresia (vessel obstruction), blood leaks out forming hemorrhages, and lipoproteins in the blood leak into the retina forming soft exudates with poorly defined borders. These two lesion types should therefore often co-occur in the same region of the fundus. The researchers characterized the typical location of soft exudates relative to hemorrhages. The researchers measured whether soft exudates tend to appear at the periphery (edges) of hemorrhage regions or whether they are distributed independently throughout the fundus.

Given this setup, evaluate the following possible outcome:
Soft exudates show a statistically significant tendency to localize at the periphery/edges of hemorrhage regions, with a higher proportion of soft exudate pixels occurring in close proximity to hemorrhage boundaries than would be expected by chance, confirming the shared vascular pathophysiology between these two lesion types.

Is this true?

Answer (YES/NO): YES